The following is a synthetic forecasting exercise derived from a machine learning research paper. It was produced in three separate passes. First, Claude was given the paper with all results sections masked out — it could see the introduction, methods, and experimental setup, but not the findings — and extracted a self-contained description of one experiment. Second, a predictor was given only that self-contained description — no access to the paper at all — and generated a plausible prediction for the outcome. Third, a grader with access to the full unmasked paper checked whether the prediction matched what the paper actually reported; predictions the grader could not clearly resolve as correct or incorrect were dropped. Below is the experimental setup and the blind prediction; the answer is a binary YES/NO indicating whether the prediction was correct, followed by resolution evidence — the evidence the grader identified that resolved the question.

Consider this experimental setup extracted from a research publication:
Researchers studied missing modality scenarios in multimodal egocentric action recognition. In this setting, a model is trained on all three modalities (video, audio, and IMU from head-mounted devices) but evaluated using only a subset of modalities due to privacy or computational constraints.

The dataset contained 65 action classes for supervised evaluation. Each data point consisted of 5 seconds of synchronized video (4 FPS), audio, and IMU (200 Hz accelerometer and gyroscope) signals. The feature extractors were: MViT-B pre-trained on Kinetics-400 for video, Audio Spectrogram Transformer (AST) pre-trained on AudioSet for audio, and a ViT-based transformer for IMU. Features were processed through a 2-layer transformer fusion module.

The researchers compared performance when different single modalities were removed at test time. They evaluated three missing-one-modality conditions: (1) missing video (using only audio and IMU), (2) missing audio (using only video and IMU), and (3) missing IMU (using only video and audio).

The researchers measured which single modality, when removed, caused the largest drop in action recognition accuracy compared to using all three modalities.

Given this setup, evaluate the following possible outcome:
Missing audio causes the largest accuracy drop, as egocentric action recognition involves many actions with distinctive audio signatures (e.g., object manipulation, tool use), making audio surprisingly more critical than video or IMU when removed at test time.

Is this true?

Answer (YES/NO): NO